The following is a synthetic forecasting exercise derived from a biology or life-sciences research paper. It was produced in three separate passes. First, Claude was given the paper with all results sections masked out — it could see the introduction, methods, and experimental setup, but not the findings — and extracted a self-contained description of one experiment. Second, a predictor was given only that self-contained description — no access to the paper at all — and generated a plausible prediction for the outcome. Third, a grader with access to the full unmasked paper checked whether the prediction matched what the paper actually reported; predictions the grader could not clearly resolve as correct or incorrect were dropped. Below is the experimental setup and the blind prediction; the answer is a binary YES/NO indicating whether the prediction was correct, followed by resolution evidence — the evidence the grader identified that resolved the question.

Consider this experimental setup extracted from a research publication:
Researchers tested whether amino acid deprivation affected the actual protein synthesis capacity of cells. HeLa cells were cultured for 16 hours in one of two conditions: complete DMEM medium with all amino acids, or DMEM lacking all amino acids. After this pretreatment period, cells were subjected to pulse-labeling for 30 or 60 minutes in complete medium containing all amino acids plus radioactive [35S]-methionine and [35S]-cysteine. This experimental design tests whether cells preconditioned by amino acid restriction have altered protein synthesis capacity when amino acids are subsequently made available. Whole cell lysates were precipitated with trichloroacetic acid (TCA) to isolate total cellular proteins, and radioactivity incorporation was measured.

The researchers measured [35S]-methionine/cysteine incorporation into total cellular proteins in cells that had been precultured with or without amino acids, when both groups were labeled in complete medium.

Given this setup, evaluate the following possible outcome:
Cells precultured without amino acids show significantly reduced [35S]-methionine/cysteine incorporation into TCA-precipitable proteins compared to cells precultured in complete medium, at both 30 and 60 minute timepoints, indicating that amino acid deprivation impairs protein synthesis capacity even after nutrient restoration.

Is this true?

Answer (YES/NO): NO